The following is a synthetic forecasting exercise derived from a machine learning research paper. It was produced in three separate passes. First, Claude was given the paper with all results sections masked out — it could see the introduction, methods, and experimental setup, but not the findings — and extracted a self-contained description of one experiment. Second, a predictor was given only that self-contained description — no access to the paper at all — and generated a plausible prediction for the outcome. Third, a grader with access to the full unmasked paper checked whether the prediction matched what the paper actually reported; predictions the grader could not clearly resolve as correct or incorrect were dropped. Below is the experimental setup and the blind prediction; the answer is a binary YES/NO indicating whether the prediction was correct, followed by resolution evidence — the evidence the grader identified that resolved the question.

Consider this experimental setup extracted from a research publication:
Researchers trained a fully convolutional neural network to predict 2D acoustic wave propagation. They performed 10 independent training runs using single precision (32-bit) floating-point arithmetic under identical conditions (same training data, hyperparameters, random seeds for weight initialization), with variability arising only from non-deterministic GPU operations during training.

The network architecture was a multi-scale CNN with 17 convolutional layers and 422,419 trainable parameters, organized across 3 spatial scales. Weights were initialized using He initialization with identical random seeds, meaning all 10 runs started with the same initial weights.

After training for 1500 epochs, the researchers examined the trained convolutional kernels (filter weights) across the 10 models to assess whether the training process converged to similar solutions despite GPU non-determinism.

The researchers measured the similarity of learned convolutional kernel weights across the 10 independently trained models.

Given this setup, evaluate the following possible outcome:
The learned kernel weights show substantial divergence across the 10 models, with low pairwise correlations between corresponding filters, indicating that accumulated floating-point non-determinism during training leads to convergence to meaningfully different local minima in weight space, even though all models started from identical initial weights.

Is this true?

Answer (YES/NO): YES